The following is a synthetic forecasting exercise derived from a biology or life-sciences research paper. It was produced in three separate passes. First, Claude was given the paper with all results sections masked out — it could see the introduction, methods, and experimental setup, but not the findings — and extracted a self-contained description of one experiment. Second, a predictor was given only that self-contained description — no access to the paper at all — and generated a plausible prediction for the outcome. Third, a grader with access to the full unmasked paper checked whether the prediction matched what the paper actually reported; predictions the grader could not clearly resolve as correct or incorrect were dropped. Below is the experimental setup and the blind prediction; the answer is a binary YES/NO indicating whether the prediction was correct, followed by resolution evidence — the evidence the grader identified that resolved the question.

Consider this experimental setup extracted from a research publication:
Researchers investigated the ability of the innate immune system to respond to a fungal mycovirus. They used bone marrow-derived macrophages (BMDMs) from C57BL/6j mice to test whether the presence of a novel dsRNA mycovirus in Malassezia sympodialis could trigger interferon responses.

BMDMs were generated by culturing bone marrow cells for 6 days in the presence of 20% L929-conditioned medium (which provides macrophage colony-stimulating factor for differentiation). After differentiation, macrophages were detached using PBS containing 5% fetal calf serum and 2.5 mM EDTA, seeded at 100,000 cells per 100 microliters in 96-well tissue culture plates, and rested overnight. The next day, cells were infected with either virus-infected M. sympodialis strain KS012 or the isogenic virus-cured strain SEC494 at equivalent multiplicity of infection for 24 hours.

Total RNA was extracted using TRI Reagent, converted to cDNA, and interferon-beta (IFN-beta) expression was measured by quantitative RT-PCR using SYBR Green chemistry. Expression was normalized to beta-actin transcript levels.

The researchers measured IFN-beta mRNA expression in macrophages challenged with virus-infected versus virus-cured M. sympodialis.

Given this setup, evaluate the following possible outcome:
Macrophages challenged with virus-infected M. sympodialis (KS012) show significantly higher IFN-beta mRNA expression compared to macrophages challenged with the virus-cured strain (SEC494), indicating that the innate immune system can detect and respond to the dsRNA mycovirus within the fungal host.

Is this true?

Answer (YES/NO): YES